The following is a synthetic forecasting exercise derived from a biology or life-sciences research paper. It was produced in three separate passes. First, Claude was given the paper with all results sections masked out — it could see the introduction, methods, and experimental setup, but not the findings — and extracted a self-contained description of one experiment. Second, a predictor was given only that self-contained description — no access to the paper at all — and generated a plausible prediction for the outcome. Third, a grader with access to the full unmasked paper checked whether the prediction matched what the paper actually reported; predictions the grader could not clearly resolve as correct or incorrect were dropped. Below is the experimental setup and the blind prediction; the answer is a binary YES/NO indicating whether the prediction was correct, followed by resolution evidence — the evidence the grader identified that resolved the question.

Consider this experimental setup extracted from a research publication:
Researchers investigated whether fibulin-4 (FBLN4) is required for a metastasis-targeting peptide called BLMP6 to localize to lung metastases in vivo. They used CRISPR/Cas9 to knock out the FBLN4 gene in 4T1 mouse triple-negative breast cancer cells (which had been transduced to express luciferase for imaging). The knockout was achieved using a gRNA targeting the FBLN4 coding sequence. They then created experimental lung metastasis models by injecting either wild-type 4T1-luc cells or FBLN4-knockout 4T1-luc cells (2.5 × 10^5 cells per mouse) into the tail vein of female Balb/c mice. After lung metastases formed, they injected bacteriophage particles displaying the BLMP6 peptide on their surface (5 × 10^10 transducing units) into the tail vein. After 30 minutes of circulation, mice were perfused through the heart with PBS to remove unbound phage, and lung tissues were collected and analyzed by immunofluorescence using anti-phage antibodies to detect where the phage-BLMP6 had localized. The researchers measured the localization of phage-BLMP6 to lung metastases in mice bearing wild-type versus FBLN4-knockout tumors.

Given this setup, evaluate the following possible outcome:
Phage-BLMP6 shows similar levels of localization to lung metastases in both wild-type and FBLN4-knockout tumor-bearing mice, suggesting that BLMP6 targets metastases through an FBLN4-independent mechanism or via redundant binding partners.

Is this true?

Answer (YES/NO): NO